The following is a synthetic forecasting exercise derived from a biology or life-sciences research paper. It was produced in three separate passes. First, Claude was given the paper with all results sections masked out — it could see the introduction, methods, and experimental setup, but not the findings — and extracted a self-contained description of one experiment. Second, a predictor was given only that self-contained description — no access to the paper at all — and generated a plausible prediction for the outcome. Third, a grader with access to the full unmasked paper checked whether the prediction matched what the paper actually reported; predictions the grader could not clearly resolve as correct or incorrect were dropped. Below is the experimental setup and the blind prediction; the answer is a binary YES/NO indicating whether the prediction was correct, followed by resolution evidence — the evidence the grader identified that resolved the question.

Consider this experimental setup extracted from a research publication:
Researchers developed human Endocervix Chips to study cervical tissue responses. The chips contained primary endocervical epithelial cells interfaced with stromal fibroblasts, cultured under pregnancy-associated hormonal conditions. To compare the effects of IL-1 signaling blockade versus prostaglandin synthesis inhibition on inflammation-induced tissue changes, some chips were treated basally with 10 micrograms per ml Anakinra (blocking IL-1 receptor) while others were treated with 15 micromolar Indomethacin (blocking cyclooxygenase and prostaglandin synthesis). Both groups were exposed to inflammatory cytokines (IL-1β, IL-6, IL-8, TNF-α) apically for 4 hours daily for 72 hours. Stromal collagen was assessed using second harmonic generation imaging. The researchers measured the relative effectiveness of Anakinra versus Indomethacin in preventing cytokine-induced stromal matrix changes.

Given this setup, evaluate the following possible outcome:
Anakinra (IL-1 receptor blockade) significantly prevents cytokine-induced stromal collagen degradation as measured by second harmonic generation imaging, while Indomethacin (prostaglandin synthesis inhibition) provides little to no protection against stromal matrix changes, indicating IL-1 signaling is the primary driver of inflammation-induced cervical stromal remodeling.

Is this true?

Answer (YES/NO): YES